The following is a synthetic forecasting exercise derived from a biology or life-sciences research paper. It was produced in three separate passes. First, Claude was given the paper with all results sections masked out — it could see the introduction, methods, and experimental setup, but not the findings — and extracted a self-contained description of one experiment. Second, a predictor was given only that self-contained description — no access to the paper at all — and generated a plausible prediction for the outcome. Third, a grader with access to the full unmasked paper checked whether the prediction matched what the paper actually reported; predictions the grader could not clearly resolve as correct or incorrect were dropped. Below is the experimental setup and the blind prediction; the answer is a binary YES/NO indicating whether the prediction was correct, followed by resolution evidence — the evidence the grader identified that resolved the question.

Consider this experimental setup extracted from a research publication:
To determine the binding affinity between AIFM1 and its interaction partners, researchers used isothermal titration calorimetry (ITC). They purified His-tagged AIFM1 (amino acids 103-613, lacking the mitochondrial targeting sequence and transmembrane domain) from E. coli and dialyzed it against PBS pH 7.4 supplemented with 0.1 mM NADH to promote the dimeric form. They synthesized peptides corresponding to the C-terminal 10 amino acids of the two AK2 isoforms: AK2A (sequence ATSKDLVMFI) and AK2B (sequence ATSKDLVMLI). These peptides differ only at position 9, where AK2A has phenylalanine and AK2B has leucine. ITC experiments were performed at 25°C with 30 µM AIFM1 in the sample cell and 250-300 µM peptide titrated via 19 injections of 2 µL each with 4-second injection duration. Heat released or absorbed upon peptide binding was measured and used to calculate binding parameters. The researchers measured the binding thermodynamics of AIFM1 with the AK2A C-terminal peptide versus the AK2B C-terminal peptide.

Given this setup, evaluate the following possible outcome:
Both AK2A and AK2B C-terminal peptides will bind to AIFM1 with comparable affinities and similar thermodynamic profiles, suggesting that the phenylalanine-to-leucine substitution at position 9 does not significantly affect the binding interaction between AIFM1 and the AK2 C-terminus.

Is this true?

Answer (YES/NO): NO